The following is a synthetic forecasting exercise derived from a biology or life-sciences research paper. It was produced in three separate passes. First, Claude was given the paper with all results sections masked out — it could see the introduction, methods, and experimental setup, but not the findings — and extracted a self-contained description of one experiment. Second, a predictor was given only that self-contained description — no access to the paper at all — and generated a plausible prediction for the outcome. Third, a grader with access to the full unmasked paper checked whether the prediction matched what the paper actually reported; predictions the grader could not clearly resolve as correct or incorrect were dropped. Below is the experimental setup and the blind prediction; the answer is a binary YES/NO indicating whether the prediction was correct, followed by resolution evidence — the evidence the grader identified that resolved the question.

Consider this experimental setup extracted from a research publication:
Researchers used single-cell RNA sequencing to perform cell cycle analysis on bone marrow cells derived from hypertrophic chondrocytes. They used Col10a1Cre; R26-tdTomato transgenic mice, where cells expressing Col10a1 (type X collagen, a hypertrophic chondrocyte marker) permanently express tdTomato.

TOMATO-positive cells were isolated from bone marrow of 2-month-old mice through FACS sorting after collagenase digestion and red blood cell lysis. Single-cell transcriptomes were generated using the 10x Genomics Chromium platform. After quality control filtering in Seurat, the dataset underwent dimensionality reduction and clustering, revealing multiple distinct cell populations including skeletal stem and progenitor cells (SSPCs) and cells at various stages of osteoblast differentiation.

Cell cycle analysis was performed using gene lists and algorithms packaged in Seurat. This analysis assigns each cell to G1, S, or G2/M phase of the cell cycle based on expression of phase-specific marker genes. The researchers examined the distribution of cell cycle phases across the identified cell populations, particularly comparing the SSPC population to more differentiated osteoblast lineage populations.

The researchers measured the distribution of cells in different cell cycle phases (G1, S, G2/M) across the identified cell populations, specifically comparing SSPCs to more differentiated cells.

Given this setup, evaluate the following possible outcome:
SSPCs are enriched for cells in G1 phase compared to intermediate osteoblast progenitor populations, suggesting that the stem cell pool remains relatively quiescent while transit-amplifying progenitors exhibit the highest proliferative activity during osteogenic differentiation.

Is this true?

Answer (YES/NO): NO